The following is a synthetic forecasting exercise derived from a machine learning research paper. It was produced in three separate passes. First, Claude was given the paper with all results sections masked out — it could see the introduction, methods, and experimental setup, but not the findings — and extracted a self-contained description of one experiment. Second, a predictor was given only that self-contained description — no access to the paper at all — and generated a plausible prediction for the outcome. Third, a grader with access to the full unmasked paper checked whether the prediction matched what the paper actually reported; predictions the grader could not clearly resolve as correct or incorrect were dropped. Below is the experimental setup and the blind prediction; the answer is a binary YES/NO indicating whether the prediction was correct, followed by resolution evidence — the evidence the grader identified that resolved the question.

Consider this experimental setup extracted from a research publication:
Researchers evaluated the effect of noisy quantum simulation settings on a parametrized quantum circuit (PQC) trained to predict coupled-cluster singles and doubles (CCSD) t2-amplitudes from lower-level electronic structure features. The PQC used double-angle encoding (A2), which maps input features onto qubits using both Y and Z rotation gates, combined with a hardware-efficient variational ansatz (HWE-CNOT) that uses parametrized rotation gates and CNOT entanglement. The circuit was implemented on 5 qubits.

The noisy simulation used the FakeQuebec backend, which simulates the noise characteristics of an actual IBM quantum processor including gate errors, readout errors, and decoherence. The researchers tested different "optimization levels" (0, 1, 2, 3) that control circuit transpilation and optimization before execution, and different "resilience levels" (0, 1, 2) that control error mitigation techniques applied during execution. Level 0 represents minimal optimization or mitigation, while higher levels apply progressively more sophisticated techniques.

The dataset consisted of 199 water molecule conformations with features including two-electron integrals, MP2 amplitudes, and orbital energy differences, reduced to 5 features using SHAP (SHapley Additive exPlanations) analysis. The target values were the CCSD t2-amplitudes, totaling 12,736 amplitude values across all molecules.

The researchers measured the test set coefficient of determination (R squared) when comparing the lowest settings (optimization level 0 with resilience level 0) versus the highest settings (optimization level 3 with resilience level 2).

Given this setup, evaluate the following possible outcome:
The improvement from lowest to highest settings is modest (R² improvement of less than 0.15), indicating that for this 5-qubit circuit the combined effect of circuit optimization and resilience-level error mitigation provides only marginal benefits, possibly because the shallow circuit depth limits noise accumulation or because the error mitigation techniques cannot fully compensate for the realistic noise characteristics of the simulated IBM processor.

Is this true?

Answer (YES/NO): NO